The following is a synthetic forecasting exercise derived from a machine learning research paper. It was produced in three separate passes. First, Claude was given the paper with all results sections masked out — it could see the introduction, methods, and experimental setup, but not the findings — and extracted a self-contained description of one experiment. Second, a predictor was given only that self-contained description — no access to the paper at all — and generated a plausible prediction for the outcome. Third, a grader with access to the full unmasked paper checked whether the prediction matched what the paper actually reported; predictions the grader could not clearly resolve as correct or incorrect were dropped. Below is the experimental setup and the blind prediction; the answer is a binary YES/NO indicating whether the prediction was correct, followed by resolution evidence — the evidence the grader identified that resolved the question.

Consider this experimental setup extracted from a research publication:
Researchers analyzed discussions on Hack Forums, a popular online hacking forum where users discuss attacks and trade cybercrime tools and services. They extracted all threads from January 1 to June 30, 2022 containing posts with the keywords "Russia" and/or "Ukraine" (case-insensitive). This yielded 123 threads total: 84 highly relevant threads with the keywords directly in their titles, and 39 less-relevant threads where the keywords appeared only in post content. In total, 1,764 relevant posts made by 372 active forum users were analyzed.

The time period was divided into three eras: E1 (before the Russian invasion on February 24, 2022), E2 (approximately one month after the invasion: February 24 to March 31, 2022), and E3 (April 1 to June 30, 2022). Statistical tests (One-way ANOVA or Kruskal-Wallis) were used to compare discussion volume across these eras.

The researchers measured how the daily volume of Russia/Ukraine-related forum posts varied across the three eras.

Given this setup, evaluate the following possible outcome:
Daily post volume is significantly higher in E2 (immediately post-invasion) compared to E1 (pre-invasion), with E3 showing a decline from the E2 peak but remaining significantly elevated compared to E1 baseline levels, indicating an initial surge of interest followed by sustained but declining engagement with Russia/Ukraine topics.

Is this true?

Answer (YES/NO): NO